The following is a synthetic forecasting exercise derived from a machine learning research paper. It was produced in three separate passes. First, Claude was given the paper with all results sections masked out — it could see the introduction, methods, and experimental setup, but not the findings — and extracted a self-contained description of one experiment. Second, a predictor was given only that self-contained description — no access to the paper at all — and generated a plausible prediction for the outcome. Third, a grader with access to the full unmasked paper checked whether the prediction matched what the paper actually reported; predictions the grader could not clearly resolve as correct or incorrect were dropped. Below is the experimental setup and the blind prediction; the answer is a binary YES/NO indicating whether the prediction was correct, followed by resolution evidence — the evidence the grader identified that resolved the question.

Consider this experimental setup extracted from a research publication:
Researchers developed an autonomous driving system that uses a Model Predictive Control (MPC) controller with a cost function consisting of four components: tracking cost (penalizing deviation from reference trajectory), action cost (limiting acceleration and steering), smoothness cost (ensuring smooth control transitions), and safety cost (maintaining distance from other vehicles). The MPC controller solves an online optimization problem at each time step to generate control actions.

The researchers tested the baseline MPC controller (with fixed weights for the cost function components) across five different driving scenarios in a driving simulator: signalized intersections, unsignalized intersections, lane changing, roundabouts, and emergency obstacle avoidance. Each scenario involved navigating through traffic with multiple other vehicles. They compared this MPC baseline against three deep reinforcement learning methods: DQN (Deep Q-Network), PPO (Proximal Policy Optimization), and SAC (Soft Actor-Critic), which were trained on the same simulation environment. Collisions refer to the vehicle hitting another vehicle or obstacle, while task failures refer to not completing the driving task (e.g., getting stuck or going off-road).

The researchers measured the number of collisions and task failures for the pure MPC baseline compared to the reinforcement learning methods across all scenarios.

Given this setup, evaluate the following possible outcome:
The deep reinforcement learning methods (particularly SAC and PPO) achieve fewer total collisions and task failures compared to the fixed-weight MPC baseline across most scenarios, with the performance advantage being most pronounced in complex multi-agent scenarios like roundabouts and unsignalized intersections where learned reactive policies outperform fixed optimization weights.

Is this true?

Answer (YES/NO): NO